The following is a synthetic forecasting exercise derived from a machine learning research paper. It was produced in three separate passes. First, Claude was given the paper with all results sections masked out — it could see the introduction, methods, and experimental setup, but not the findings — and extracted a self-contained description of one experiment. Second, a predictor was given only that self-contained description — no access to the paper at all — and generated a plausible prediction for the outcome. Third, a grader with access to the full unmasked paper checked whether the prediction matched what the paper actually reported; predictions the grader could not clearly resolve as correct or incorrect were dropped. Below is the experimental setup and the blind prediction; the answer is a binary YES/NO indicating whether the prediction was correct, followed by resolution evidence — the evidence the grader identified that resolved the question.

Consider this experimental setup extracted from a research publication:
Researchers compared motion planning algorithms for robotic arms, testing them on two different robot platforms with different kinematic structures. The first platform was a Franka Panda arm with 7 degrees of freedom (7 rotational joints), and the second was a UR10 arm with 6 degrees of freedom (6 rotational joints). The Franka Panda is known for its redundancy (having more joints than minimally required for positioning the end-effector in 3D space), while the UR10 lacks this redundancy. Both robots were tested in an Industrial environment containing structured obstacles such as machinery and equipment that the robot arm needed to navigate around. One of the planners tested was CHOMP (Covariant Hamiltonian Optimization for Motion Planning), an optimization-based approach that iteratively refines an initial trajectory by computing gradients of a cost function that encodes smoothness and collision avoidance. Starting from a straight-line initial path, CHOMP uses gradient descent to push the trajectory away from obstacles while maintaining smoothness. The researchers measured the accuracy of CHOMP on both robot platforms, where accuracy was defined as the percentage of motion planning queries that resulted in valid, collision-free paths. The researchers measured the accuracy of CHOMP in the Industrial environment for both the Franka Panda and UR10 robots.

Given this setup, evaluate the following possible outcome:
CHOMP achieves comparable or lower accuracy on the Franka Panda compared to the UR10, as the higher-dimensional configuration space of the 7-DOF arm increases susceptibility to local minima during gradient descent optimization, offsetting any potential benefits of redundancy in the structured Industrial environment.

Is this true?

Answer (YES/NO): NO